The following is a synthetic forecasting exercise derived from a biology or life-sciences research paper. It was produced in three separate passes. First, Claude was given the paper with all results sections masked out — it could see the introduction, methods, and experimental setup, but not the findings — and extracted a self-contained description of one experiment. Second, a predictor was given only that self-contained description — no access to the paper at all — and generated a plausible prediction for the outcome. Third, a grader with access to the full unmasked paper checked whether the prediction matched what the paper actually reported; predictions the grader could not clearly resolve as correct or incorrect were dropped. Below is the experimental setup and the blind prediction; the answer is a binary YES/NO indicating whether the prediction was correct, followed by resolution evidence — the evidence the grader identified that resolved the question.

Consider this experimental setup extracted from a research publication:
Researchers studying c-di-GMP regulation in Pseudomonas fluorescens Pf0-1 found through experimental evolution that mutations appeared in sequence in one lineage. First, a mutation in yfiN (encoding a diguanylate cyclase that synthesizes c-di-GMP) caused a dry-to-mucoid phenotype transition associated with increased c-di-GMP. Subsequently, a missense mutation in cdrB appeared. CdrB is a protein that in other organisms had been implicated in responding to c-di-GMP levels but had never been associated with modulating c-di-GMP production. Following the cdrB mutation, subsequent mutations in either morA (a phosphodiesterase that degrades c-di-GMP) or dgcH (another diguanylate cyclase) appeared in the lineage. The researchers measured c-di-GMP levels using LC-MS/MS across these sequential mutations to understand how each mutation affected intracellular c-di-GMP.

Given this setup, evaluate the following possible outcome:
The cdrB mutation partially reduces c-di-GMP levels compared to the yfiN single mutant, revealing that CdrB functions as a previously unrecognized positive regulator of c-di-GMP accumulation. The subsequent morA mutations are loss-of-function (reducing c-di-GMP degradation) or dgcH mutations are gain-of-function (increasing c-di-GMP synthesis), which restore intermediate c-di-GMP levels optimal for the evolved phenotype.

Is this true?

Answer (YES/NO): NO